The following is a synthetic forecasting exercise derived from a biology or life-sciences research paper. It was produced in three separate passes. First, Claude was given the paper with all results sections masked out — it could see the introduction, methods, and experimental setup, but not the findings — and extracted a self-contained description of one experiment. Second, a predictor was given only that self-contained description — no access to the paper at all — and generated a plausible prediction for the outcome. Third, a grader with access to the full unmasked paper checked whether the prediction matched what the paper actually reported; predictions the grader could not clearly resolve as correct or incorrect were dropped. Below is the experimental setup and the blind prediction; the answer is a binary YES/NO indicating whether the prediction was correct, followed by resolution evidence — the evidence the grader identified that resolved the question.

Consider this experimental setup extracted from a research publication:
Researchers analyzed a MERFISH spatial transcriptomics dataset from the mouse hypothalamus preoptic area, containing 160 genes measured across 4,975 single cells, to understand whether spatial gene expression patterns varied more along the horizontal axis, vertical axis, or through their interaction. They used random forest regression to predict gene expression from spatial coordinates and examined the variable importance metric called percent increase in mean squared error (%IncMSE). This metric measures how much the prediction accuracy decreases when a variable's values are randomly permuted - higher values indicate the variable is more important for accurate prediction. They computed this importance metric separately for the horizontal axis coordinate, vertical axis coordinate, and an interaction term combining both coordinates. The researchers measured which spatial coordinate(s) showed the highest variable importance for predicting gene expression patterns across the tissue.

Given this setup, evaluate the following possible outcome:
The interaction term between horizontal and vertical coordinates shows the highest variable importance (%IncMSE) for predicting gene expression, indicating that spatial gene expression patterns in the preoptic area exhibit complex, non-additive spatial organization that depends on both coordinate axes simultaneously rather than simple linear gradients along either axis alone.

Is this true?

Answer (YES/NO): YES